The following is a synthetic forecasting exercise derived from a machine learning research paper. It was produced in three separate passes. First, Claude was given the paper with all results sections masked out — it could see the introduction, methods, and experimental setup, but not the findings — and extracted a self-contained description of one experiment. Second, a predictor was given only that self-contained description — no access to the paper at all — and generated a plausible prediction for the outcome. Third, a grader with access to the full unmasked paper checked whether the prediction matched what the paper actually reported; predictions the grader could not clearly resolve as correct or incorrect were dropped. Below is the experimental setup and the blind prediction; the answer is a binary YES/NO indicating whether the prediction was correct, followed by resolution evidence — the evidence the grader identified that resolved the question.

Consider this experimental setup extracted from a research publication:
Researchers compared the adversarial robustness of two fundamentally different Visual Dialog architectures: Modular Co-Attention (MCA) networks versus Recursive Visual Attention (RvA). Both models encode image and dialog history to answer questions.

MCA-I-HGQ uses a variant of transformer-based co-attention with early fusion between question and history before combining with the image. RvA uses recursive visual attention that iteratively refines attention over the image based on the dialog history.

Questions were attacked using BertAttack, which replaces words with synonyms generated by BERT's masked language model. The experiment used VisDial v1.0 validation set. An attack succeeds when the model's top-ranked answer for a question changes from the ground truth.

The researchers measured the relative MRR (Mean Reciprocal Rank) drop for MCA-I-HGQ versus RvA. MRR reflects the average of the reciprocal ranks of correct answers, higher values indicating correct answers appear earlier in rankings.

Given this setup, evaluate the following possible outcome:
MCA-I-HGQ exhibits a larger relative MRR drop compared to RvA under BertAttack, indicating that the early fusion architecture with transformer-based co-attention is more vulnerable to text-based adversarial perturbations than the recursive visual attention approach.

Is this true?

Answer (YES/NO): NO